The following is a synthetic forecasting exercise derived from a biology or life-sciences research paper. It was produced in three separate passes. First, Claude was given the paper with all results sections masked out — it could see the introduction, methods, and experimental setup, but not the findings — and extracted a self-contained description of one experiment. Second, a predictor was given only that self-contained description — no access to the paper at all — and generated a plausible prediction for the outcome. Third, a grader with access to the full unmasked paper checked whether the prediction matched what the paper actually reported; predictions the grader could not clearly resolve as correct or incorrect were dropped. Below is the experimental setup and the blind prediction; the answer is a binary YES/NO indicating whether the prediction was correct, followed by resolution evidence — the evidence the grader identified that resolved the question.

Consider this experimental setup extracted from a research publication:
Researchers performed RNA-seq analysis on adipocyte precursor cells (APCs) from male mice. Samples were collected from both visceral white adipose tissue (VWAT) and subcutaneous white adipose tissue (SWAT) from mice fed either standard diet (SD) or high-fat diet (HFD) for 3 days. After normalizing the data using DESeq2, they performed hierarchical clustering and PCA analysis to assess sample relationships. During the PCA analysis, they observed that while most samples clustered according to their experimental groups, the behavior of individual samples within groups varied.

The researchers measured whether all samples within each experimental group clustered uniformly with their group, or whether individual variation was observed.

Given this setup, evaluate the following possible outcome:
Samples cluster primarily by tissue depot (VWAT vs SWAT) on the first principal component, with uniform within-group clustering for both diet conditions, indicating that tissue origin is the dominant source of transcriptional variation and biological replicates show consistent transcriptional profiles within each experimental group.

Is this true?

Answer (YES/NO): NO